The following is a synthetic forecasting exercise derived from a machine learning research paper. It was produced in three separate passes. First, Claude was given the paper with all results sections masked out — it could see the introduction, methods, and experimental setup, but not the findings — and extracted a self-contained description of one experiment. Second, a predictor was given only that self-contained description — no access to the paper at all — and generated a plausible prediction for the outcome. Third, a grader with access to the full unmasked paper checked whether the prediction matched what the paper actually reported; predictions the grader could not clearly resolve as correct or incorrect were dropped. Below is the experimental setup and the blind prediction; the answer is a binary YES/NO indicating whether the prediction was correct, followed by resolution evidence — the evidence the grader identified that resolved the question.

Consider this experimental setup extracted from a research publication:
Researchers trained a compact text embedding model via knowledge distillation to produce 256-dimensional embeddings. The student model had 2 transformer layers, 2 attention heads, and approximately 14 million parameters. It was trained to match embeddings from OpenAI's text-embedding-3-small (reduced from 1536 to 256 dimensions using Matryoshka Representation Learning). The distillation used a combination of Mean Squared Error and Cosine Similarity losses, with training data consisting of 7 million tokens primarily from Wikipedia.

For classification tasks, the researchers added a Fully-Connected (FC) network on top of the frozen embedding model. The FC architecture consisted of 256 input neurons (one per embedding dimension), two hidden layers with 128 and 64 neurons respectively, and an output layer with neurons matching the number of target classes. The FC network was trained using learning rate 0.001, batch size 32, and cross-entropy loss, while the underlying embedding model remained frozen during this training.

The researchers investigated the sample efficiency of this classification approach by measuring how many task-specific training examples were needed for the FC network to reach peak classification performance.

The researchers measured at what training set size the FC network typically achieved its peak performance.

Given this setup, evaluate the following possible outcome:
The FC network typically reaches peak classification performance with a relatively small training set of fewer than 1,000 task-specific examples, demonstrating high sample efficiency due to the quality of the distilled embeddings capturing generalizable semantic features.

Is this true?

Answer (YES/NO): NO